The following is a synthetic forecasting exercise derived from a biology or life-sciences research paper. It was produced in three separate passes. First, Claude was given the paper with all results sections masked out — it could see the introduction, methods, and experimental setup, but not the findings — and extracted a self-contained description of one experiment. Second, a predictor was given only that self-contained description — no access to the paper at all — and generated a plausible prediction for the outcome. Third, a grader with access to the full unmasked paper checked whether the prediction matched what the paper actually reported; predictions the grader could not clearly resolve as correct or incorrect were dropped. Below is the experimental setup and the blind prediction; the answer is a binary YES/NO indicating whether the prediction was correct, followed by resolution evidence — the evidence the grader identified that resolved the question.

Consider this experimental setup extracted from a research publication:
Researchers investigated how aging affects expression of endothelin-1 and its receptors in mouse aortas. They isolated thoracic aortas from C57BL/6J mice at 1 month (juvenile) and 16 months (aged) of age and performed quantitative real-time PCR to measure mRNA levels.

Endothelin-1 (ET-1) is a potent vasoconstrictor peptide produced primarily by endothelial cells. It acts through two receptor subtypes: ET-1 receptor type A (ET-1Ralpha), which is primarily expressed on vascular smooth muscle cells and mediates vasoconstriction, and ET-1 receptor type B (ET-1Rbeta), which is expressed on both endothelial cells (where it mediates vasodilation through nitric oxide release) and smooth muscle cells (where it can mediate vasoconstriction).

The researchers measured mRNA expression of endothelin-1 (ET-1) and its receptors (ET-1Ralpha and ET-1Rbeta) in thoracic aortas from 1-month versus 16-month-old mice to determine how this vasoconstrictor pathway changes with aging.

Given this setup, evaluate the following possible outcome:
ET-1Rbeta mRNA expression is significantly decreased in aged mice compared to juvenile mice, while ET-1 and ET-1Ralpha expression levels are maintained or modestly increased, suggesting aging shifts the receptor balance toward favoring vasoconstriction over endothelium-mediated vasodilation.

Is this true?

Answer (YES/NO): NO